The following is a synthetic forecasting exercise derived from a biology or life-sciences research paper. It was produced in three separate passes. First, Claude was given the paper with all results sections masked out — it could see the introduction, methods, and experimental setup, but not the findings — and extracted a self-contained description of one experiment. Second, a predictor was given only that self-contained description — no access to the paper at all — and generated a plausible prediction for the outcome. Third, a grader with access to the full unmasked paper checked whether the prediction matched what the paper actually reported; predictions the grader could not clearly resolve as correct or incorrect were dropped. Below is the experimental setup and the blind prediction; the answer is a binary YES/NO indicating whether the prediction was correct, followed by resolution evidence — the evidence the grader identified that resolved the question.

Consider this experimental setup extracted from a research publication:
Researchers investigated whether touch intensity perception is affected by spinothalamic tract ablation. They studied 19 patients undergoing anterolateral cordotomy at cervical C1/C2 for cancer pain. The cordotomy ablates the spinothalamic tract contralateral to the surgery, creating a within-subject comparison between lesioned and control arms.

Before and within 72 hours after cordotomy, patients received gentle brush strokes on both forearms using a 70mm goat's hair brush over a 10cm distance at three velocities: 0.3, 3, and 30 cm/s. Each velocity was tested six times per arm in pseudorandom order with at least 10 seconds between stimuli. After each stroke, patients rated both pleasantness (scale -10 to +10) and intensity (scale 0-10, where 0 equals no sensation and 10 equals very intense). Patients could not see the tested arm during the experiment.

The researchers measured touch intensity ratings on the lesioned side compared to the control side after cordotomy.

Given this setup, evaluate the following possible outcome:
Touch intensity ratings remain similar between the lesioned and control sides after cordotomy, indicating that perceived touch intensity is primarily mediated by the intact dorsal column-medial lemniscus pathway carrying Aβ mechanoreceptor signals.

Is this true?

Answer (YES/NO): NO